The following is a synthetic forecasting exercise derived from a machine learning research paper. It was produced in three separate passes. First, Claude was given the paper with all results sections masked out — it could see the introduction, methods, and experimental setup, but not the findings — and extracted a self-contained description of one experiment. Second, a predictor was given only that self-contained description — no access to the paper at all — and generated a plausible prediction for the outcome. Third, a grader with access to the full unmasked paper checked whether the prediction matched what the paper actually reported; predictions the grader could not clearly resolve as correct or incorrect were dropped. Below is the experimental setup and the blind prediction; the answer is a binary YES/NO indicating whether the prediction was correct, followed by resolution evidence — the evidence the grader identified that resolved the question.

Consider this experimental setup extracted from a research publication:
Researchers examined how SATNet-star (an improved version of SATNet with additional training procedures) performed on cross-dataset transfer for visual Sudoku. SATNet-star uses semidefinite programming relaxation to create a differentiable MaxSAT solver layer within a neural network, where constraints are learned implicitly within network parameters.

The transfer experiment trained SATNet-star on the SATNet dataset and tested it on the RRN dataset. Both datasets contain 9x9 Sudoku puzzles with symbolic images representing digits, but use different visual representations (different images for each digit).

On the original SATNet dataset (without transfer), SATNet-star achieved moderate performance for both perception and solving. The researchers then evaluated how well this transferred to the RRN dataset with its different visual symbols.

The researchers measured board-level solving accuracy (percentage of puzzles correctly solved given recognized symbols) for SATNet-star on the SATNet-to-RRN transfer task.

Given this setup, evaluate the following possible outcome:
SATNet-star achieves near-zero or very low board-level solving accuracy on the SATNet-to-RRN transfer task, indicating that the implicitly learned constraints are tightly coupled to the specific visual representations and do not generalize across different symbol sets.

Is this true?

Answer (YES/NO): YES